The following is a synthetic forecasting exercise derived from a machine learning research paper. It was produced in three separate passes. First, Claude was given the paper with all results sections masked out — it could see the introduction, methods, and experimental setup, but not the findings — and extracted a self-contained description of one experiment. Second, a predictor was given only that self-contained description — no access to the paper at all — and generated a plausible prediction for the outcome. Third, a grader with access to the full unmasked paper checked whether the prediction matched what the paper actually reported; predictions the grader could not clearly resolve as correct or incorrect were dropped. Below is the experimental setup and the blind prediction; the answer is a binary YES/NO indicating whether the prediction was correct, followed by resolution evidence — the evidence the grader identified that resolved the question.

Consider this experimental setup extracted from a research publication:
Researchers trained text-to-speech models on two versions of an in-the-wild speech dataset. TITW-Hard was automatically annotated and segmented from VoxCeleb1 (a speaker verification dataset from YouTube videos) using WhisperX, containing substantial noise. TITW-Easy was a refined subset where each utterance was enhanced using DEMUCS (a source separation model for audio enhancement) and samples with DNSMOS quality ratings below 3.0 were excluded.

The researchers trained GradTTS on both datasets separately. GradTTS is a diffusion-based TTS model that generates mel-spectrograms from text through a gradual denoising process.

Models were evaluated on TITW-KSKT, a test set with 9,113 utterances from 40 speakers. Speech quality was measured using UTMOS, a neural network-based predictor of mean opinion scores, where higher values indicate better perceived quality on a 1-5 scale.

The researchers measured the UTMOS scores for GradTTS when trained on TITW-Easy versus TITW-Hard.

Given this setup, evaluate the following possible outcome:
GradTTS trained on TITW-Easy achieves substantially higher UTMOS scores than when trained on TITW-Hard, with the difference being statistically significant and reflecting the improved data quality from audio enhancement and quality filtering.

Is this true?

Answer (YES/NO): NO